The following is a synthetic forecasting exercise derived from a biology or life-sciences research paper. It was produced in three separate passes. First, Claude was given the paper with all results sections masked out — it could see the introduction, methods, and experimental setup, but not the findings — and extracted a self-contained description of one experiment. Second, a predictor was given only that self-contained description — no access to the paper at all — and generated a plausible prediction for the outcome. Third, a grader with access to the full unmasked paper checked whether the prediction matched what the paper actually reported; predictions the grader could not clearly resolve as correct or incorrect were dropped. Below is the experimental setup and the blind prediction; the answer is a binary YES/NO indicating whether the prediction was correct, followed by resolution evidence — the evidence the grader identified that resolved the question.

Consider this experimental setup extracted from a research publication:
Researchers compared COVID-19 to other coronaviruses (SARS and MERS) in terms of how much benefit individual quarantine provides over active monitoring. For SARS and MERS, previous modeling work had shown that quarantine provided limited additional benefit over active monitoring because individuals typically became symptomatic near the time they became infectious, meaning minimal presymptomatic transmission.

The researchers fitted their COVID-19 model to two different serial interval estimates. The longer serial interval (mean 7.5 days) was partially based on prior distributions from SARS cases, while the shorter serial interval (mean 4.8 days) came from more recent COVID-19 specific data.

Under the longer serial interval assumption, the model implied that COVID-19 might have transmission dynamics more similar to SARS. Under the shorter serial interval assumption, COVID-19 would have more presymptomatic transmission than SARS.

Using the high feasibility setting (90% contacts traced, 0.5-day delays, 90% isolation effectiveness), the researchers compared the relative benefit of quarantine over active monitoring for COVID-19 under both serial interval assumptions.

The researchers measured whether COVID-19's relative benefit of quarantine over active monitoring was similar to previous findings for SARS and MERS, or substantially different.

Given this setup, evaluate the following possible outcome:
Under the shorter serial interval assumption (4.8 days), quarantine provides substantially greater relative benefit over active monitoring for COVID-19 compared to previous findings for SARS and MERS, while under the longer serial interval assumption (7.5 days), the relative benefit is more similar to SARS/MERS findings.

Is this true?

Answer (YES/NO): YES